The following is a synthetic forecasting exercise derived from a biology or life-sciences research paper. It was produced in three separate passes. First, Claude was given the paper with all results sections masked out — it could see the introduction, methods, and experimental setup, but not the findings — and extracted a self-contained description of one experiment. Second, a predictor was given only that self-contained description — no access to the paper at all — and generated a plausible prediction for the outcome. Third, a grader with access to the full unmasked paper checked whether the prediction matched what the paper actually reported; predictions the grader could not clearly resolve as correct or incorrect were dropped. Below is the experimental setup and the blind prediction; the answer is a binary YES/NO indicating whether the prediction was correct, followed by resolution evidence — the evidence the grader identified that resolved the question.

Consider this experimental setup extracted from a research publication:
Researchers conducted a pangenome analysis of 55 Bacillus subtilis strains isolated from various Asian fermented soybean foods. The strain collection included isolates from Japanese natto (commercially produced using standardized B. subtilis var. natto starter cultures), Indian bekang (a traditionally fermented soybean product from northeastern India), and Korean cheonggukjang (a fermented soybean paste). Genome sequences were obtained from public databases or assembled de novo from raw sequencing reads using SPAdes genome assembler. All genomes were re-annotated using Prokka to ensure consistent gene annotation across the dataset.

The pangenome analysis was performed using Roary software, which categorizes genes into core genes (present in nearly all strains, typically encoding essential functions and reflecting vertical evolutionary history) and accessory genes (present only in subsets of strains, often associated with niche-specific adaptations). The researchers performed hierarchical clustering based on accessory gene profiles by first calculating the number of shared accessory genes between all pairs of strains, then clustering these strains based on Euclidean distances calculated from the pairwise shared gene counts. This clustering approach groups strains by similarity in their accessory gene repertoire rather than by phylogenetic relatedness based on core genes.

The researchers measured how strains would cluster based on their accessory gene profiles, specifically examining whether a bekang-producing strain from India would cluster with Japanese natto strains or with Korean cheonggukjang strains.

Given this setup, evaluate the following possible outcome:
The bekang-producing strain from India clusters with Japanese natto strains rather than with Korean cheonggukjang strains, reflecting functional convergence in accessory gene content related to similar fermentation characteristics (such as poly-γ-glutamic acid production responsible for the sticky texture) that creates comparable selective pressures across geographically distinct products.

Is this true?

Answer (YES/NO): YES